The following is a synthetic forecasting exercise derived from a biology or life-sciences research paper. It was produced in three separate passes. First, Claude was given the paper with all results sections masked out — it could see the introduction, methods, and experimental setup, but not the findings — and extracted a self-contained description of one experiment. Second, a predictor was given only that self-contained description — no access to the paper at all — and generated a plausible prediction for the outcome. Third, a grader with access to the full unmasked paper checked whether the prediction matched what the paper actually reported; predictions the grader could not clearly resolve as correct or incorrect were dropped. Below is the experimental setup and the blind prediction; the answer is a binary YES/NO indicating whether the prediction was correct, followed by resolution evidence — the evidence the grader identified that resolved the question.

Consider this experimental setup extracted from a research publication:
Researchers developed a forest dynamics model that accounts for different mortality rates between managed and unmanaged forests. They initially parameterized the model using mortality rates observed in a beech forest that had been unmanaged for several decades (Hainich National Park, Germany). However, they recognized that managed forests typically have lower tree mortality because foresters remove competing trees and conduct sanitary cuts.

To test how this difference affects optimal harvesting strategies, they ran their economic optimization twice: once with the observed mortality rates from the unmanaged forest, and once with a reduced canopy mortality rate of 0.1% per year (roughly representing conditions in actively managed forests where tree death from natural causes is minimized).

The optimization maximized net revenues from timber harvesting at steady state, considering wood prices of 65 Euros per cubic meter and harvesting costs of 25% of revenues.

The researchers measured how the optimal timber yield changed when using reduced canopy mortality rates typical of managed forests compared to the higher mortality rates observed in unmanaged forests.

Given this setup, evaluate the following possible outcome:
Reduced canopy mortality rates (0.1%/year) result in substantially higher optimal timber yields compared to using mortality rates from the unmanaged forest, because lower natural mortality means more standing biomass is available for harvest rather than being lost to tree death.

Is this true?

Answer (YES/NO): YES